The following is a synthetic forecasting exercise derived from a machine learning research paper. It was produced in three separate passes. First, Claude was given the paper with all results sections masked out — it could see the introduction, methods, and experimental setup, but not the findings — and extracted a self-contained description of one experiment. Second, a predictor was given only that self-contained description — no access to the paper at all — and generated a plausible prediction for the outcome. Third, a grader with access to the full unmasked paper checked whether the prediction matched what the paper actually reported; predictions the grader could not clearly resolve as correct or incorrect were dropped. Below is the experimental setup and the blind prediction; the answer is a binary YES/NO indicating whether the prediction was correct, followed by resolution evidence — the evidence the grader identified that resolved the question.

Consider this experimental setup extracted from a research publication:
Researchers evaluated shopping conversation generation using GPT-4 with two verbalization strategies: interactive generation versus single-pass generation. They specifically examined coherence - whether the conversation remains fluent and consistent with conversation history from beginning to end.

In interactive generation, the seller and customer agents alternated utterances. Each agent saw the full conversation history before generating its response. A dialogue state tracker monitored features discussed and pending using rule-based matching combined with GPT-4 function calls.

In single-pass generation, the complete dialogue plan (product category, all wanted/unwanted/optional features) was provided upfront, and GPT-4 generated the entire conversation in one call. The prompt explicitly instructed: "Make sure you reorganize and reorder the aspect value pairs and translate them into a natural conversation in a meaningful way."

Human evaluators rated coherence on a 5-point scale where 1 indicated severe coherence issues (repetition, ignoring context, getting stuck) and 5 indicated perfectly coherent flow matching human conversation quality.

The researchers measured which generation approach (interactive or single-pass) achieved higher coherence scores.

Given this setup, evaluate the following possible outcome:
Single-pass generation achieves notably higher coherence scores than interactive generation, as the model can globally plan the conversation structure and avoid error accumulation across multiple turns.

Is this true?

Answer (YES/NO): YES